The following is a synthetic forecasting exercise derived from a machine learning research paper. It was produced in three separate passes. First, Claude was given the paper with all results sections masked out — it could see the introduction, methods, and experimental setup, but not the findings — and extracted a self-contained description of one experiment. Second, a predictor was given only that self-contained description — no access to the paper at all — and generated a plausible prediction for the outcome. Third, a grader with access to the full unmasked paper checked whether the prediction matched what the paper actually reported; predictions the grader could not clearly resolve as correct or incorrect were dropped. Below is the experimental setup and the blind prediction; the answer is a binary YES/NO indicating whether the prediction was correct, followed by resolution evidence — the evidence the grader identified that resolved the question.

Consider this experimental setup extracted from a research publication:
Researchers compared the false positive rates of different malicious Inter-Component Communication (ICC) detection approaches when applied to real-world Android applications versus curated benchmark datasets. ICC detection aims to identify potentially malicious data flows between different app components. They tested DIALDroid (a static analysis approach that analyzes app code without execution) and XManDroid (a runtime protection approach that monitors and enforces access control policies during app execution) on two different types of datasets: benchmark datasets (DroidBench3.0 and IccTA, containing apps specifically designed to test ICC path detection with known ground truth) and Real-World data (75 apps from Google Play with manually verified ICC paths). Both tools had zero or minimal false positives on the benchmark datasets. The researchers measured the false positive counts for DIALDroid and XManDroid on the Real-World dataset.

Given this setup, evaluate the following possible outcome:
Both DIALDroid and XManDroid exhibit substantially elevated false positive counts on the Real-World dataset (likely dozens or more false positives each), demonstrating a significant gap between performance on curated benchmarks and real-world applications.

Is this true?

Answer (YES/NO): NO